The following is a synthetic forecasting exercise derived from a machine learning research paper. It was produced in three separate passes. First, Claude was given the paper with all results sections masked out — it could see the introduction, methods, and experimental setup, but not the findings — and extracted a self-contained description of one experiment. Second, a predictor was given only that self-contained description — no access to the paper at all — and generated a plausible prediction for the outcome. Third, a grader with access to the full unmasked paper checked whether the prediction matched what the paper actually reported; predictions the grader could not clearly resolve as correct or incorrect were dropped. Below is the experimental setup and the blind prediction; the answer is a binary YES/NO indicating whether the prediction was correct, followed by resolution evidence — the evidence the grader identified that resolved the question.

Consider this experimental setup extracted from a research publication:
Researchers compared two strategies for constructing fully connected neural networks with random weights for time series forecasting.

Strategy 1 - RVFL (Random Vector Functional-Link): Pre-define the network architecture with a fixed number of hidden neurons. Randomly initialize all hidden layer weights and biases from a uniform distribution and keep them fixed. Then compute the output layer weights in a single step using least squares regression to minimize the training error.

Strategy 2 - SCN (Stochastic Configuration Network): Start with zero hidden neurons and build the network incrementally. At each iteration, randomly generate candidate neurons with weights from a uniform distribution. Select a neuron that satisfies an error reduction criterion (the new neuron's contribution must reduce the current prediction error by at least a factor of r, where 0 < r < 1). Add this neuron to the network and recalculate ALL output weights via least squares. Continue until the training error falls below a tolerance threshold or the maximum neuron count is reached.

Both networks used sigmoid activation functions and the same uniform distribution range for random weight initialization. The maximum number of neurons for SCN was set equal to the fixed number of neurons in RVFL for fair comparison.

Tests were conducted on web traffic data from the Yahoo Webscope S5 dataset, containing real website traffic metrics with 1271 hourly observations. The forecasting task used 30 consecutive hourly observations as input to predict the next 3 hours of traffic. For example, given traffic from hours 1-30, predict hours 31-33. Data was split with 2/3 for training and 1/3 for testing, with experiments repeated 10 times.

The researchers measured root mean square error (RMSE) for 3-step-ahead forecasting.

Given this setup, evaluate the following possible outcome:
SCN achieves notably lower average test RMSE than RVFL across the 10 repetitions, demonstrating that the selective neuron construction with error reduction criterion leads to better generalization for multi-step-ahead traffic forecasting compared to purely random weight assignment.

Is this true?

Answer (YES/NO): NO